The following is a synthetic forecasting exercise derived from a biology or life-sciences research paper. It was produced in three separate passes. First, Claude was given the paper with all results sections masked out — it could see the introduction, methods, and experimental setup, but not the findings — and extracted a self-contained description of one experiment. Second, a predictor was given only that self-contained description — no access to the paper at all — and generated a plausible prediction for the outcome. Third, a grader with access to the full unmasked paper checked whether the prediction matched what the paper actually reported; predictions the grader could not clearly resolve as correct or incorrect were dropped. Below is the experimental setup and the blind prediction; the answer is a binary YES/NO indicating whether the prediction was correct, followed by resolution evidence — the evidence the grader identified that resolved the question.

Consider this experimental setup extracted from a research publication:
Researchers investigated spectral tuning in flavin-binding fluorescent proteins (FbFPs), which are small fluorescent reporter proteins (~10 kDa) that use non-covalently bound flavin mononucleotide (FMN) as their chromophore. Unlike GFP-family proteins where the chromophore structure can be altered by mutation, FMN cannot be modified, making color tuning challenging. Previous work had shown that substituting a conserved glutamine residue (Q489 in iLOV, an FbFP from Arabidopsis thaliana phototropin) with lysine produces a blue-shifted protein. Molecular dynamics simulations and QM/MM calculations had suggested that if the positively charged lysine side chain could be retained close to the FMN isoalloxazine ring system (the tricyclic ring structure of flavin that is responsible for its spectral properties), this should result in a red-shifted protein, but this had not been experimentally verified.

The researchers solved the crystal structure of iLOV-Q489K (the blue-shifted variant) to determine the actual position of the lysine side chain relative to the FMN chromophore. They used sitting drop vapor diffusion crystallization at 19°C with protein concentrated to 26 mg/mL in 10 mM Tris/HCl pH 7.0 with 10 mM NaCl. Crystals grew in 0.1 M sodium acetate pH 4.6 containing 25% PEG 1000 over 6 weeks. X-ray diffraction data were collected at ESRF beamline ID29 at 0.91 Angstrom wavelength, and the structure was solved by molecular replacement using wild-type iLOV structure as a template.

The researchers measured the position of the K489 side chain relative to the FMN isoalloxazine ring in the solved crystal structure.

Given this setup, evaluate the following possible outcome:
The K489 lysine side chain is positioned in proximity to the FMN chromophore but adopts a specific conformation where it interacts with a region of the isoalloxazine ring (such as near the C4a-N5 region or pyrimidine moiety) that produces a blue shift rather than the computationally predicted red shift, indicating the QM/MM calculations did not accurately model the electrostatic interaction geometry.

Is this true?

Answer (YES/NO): NO